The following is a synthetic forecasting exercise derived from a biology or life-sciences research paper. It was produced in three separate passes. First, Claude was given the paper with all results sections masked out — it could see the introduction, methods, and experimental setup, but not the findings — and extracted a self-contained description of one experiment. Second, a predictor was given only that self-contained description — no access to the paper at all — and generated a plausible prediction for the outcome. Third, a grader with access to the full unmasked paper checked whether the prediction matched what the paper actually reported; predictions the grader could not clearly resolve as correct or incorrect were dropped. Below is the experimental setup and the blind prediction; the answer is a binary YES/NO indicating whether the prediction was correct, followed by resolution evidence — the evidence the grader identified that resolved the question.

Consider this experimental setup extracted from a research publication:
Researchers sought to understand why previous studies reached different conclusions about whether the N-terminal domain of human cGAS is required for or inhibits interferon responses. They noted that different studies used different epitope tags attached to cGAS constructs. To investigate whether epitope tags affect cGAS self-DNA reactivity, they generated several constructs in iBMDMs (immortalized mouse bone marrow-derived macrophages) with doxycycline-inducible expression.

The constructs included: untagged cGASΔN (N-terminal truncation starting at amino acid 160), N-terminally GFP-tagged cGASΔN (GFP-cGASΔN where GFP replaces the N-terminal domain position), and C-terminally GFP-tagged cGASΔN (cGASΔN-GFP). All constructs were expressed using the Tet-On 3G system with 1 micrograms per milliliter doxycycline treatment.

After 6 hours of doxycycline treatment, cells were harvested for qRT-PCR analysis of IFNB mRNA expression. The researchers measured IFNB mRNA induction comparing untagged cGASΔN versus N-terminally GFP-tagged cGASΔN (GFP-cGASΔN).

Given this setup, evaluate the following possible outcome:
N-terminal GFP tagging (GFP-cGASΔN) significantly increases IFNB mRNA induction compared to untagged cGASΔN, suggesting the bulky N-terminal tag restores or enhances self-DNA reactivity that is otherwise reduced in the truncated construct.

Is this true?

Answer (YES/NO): NO